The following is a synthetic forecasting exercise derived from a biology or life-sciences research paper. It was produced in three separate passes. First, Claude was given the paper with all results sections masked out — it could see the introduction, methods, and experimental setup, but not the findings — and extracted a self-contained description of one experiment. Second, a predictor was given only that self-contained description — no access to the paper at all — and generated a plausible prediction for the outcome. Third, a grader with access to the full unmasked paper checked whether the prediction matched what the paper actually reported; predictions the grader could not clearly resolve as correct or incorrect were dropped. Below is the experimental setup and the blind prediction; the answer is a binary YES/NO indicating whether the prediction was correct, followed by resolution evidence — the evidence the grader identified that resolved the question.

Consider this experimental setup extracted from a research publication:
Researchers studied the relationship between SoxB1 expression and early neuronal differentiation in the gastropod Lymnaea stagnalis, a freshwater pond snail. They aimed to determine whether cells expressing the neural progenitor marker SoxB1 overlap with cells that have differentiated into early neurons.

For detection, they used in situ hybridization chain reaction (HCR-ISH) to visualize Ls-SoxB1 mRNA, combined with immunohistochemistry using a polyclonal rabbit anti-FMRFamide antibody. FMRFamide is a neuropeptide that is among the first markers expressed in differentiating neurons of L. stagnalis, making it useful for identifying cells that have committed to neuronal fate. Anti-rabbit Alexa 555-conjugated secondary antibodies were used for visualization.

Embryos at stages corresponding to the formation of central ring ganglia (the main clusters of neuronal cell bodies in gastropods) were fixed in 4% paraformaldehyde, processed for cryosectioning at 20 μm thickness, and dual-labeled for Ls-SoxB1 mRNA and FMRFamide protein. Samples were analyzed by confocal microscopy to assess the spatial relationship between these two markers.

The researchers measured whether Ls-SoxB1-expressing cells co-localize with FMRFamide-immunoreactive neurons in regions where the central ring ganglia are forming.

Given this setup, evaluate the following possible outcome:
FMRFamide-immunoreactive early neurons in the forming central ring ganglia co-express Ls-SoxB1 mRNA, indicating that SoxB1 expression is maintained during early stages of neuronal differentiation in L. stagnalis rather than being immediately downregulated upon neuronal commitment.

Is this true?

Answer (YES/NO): NO